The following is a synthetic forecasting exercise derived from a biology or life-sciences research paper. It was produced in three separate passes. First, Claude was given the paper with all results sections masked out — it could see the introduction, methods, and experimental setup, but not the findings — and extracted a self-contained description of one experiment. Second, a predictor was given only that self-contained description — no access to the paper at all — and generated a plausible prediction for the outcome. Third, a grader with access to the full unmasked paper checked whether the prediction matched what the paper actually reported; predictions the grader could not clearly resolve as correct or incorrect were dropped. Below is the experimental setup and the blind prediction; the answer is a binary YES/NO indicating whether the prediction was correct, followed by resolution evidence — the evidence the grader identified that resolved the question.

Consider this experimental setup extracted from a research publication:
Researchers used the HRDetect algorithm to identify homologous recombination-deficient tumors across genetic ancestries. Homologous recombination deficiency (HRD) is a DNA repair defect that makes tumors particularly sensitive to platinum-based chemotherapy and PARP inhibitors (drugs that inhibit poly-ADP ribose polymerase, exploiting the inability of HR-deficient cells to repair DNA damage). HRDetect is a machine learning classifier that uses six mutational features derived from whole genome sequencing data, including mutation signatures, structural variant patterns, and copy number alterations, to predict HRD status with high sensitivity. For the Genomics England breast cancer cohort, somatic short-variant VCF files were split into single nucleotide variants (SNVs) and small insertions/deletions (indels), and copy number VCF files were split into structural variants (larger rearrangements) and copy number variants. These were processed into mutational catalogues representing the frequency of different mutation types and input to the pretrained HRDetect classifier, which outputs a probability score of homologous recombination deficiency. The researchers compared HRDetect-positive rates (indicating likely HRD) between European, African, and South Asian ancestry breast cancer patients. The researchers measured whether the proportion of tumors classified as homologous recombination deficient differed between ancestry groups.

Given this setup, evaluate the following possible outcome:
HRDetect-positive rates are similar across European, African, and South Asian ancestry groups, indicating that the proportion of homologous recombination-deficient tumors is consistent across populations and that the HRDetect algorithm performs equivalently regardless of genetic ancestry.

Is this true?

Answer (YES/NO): NO